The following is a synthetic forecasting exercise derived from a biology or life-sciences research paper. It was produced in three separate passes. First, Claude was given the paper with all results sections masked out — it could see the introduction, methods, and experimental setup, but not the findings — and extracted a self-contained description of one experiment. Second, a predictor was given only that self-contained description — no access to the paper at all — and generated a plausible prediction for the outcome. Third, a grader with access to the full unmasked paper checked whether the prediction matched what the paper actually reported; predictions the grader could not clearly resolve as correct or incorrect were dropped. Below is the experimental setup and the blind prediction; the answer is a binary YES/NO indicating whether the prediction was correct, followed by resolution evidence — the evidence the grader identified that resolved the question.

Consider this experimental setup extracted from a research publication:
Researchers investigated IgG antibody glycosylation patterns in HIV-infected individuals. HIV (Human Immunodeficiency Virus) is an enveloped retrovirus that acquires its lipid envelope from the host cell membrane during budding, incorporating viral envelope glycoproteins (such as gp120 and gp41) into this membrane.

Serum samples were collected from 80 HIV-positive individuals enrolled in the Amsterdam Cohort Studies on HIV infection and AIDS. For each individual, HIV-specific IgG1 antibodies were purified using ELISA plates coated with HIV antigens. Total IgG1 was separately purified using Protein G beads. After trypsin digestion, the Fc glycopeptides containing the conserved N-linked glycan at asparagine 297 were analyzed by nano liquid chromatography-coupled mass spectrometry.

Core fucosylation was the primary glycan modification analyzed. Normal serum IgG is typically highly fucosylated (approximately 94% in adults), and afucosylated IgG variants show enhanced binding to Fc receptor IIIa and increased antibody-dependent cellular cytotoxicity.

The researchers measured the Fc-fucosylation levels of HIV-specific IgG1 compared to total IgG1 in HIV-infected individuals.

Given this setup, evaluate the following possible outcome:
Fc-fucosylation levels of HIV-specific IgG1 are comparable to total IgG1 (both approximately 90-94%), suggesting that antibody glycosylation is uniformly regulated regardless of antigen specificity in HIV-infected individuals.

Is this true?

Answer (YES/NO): NO